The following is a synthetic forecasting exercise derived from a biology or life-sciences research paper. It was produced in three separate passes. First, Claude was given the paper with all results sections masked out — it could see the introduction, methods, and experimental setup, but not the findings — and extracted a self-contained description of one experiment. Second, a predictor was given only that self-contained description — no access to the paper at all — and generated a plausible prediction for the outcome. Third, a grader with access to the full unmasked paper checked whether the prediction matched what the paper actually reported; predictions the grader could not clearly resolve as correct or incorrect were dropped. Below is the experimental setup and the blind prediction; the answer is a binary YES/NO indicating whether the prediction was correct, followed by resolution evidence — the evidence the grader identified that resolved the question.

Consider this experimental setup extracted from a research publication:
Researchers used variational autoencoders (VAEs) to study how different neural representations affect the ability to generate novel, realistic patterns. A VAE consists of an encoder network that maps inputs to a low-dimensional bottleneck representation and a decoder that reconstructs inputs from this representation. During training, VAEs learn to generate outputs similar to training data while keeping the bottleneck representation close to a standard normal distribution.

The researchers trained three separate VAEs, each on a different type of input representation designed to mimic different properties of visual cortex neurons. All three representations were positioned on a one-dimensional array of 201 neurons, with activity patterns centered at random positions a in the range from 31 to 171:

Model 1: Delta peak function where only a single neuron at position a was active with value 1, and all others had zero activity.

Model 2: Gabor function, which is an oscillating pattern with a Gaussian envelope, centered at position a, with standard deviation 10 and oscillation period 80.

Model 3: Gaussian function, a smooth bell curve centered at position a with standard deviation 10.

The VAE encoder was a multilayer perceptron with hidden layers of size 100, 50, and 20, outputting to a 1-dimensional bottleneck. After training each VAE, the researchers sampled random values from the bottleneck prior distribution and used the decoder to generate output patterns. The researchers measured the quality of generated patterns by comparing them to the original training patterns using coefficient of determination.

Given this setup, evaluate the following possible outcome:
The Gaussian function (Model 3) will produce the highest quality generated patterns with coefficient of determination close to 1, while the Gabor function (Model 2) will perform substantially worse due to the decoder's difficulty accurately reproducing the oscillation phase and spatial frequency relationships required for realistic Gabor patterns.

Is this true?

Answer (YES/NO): NO